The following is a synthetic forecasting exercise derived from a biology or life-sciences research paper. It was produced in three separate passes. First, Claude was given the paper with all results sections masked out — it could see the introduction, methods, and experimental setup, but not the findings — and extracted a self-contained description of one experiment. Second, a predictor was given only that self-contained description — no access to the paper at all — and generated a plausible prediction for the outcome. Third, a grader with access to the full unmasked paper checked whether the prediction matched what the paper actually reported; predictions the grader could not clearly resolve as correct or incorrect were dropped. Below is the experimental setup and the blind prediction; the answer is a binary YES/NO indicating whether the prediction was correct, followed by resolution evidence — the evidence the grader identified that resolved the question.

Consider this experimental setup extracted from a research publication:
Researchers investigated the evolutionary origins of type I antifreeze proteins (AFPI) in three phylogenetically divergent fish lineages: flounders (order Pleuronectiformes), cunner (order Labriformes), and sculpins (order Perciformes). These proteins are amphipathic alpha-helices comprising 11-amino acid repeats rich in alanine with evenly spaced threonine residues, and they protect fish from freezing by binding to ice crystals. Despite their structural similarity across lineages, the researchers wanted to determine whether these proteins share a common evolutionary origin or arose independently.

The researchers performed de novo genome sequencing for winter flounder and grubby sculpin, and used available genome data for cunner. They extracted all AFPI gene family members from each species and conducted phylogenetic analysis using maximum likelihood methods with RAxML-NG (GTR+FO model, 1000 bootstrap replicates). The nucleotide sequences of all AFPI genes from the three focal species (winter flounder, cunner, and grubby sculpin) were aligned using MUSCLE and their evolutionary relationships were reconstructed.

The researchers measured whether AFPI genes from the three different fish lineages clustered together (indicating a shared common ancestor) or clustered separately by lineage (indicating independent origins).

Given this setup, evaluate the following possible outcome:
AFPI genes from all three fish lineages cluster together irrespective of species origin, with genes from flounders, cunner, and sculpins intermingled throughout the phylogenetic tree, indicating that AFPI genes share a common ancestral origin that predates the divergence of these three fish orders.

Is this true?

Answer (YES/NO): NO